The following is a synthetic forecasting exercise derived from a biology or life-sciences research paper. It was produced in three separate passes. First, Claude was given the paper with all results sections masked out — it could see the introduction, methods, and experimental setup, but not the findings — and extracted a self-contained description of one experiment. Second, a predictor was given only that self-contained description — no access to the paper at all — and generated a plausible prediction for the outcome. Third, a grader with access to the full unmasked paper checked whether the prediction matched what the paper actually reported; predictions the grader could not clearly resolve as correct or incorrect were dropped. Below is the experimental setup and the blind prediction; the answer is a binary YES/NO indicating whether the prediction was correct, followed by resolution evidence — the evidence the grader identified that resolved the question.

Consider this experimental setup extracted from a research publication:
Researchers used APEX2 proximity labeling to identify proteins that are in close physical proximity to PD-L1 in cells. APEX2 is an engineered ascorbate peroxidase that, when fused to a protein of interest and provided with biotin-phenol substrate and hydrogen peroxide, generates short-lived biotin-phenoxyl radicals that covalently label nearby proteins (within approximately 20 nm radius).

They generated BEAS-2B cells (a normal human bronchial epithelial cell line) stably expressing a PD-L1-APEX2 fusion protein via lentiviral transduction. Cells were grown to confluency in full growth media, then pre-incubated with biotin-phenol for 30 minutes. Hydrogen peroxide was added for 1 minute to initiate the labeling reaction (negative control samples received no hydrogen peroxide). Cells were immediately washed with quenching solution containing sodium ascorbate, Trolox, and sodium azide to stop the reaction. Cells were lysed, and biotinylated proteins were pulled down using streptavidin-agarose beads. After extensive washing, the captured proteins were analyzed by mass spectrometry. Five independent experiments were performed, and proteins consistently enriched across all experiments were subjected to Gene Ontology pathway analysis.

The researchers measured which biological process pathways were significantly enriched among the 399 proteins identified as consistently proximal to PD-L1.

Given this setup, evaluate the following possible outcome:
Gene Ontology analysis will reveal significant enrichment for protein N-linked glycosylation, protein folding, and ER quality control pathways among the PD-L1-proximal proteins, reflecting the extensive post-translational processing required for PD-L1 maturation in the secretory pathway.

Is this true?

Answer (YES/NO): NO